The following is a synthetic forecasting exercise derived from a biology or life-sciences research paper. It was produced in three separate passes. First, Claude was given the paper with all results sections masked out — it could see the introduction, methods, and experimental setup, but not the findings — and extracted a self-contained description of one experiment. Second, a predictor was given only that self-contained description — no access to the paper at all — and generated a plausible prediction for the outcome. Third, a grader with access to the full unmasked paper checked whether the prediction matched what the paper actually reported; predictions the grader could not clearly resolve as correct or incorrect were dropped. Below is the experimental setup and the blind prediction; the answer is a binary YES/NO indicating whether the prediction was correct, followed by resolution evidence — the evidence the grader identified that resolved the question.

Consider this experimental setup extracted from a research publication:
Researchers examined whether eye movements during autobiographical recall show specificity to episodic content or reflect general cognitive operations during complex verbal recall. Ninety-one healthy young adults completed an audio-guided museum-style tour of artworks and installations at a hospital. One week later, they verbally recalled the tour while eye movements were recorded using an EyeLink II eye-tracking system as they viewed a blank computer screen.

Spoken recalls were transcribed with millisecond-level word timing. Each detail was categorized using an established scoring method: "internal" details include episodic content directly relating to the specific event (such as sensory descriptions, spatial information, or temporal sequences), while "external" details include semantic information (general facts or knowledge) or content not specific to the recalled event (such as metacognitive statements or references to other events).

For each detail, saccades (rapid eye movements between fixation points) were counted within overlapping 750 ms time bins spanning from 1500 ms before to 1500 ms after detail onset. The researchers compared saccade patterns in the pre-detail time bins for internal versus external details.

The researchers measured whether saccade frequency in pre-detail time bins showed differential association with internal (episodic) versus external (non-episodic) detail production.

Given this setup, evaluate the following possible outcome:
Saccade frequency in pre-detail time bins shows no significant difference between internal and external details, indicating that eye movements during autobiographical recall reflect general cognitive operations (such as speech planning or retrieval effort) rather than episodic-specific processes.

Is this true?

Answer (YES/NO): NO